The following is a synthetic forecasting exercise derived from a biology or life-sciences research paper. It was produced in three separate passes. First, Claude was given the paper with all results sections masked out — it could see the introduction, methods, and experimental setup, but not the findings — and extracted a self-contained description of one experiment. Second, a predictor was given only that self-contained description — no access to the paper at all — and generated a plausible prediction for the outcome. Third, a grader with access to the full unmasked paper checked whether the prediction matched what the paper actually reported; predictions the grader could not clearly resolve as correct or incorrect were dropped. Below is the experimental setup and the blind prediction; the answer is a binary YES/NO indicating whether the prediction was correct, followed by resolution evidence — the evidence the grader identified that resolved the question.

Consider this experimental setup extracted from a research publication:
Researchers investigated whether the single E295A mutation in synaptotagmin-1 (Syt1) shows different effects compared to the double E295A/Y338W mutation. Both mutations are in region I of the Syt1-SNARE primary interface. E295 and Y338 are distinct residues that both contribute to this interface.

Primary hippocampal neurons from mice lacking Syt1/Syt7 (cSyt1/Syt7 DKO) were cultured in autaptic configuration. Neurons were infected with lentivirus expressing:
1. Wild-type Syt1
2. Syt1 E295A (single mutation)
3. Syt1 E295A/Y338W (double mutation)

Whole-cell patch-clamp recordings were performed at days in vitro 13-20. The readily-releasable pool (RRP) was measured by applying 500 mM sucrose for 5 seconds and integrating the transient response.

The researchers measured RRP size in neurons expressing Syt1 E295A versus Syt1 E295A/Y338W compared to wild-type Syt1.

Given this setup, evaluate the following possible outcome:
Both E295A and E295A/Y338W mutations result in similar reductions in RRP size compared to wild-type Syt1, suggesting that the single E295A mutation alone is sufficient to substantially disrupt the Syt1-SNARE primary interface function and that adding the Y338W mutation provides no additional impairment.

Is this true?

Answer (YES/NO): NO